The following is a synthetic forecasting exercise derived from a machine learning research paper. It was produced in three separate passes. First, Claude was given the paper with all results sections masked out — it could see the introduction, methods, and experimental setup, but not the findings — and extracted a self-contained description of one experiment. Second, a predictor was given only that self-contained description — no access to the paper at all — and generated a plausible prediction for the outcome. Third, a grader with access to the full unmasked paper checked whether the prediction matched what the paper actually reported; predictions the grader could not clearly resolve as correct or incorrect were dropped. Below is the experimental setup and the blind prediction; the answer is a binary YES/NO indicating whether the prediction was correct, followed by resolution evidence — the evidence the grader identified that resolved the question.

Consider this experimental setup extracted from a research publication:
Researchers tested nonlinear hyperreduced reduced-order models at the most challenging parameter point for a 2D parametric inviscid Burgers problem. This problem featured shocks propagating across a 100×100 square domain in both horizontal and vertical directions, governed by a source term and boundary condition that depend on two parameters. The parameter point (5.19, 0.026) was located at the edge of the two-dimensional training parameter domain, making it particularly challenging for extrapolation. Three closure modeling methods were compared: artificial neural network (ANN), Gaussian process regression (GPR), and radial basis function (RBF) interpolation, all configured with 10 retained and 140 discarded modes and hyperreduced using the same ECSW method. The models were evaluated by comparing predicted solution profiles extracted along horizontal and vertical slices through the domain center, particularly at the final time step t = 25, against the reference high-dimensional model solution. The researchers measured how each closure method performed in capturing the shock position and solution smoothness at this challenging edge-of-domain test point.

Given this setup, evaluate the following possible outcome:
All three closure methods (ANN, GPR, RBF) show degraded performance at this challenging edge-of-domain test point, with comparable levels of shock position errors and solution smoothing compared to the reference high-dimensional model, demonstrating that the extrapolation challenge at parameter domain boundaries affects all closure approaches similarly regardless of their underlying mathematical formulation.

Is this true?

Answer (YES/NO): NO